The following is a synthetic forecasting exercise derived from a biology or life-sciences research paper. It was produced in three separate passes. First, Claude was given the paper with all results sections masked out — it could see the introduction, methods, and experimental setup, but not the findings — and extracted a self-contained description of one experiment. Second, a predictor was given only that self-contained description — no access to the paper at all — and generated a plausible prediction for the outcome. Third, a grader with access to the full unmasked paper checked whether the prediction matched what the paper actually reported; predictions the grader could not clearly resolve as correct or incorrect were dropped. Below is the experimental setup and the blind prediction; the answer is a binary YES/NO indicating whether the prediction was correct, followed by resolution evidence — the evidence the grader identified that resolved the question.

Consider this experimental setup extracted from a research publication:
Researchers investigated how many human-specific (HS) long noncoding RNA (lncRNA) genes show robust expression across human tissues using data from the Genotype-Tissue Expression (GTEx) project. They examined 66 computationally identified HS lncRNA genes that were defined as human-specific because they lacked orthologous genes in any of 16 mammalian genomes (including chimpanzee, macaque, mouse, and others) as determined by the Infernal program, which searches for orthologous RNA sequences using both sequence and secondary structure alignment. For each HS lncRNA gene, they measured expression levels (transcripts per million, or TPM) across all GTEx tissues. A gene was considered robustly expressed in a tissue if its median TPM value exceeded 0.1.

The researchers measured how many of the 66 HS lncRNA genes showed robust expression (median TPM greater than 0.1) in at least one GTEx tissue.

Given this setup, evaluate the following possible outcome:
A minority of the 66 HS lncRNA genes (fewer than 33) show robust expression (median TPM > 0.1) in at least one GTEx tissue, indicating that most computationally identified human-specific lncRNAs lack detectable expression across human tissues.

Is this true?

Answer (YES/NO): NO